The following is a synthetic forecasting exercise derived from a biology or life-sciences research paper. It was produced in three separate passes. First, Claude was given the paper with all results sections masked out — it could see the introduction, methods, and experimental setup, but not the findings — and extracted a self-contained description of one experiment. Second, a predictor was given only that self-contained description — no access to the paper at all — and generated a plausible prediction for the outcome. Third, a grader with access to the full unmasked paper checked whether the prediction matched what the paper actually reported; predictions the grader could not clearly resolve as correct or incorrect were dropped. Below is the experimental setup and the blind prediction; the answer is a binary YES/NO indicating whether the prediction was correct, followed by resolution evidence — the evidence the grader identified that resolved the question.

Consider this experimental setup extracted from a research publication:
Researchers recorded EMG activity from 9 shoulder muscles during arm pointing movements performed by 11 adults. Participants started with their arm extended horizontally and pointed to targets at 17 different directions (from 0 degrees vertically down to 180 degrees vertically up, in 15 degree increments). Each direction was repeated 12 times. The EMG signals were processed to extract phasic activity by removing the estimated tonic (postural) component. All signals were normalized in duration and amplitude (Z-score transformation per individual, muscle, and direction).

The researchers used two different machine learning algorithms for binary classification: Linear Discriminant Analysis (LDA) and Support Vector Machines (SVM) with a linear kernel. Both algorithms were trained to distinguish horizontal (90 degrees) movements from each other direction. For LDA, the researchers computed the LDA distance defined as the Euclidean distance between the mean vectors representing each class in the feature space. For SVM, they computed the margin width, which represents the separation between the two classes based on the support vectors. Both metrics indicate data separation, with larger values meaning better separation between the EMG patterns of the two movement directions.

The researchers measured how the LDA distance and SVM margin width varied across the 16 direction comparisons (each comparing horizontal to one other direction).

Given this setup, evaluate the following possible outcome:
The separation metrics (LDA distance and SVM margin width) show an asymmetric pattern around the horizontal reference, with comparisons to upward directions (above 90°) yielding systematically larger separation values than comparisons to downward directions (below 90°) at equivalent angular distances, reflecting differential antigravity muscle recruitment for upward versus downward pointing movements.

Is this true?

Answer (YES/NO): NO